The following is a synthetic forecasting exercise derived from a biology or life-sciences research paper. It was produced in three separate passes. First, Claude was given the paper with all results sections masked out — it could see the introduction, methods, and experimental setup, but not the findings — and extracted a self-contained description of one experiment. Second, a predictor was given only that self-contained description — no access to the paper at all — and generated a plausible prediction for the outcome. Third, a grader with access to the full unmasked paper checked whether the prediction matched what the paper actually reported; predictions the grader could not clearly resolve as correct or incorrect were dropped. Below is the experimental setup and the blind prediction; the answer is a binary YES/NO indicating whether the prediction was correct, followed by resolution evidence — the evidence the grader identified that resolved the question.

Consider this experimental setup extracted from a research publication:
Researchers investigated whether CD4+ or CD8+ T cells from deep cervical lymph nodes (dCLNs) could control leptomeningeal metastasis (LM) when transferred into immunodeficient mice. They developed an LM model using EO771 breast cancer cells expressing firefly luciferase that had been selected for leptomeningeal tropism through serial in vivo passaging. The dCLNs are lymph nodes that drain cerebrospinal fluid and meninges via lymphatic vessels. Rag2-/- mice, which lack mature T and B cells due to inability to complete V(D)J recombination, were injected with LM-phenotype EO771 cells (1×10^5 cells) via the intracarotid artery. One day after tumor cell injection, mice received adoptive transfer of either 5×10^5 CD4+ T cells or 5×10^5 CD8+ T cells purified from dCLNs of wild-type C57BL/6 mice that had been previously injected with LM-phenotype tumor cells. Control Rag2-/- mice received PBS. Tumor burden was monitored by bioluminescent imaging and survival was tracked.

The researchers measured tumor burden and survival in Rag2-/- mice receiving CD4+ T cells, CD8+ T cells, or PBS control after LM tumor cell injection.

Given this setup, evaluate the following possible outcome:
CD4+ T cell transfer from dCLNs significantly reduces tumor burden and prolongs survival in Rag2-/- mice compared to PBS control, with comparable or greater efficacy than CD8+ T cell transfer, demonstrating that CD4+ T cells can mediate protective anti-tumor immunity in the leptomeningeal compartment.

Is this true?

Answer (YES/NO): NO